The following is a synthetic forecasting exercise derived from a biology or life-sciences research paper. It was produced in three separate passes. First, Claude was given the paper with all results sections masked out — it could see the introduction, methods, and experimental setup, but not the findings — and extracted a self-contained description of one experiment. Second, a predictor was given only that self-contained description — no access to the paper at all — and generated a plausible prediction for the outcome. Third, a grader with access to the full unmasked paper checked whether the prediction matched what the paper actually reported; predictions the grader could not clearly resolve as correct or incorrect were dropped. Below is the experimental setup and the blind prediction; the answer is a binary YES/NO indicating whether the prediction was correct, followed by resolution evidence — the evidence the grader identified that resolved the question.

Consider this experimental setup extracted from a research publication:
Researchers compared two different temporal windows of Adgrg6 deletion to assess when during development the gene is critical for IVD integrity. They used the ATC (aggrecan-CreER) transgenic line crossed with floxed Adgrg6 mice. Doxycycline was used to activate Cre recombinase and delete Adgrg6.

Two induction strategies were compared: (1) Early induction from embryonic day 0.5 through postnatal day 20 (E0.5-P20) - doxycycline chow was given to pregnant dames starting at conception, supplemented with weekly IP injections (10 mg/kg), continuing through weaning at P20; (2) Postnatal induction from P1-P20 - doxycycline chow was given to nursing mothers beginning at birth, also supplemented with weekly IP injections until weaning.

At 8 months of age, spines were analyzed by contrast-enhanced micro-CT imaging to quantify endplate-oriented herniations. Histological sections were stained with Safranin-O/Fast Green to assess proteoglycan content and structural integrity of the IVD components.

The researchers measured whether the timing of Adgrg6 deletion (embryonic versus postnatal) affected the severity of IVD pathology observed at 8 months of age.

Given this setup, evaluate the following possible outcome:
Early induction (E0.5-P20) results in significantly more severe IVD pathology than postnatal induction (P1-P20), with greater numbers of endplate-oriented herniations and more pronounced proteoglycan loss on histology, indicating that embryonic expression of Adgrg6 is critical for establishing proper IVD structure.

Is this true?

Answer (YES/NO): NO